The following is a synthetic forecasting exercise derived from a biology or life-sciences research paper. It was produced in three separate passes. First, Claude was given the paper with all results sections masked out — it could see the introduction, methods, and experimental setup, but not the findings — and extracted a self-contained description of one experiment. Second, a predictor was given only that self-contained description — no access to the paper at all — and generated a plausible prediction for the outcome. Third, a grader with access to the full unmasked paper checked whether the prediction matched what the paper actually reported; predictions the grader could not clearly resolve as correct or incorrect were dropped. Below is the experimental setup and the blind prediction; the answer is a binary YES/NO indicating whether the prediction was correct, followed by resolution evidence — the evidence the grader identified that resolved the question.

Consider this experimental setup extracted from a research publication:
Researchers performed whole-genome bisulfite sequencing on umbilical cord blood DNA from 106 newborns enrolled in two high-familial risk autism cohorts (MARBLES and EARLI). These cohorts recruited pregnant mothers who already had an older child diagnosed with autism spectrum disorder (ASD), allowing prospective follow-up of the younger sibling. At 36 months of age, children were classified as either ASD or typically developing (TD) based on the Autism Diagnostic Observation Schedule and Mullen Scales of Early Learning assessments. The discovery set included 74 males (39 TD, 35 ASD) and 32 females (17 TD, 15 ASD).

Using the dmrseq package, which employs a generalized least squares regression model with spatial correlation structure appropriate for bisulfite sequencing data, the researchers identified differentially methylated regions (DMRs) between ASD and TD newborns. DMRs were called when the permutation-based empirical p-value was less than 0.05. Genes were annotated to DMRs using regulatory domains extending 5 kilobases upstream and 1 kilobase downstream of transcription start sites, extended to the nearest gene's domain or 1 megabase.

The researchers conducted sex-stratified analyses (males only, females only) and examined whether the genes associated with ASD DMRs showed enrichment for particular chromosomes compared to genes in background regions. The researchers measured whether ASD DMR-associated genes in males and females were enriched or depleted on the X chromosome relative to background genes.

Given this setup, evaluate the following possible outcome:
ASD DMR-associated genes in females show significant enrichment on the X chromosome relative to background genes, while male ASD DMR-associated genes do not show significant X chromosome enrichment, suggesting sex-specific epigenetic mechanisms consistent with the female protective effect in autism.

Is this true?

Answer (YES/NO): NO